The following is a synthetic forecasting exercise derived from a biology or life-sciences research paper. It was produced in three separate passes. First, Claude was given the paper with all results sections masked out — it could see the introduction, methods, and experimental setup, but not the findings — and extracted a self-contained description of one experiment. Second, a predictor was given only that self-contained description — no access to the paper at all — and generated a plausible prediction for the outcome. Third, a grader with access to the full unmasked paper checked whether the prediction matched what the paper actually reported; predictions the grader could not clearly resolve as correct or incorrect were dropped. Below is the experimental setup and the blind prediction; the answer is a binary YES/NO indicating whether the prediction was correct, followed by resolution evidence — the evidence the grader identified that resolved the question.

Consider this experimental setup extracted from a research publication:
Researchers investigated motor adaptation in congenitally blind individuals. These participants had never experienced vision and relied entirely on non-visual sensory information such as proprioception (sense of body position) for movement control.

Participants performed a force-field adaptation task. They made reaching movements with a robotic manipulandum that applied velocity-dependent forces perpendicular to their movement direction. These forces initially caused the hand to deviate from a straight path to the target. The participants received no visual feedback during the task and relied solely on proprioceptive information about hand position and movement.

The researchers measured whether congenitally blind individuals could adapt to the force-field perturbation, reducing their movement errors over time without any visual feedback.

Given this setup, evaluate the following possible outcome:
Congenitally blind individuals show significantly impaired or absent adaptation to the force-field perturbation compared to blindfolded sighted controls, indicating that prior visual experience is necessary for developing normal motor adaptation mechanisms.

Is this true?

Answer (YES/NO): NO